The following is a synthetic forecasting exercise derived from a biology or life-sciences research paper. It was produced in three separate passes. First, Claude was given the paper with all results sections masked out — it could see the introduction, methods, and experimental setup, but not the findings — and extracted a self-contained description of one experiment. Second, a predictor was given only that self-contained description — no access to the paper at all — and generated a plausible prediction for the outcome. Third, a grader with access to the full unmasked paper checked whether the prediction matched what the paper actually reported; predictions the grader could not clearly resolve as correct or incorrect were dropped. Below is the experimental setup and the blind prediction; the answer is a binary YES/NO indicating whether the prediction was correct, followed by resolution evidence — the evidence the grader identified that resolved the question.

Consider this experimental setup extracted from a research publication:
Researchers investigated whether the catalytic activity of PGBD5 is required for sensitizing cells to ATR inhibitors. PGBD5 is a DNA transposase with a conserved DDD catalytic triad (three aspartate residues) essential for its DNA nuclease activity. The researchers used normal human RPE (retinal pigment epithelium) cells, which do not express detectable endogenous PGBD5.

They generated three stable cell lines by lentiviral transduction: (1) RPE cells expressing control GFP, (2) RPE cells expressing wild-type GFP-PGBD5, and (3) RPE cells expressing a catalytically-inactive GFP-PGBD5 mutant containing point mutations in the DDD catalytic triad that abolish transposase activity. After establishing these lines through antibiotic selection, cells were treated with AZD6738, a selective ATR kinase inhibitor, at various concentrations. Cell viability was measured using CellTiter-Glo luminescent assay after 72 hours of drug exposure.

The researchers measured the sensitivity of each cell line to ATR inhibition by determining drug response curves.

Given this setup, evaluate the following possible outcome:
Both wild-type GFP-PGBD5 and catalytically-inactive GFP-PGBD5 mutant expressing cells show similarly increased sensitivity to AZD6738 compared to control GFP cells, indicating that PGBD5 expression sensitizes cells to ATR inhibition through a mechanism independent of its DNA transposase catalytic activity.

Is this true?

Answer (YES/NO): NO